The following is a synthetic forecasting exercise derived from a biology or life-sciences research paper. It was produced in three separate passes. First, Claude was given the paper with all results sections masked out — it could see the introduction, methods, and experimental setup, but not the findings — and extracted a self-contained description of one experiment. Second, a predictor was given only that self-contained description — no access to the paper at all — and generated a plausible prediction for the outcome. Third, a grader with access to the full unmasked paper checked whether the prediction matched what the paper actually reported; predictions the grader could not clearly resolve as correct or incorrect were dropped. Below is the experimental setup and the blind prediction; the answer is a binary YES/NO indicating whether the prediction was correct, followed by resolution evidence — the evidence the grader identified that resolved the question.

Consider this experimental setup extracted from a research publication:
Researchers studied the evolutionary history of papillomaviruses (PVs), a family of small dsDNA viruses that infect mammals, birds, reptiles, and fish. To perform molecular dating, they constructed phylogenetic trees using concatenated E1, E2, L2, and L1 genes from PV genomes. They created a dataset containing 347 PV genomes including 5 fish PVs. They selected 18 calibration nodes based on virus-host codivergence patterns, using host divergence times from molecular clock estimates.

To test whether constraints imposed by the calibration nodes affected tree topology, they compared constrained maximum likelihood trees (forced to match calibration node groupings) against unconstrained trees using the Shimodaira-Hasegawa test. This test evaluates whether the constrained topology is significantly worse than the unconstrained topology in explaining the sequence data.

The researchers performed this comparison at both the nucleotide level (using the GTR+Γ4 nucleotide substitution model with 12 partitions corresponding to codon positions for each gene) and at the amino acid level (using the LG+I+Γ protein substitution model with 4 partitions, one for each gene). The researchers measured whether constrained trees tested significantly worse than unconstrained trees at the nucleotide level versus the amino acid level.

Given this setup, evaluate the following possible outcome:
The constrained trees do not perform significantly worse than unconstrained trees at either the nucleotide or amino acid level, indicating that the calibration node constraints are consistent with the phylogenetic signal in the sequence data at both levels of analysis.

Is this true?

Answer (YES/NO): NO